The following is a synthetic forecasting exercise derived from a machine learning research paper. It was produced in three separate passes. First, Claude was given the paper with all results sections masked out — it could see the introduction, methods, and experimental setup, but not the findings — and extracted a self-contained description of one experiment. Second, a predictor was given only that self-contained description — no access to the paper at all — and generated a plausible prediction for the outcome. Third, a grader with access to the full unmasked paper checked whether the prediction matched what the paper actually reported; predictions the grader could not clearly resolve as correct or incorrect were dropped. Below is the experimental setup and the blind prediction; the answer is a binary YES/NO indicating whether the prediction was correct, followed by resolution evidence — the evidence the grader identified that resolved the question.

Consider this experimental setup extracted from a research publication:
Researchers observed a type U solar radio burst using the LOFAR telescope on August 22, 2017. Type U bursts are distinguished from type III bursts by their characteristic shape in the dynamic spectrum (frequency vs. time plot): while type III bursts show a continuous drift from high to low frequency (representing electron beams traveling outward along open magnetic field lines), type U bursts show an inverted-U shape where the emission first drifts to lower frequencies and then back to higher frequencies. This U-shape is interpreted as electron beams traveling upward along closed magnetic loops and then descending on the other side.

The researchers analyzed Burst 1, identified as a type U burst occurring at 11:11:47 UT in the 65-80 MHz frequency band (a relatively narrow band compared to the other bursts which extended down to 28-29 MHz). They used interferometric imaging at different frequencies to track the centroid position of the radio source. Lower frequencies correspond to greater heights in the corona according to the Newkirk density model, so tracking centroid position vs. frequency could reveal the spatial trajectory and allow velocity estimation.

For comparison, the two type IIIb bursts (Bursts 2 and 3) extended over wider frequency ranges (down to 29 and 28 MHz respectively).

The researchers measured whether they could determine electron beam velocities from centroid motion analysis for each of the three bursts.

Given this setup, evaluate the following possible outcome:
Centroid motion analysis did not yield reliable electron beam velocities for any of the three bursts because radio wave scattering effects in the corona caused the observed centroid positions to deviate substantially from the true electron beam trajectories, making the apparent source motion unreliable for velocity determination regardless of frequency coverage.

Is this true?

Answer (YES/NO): NO